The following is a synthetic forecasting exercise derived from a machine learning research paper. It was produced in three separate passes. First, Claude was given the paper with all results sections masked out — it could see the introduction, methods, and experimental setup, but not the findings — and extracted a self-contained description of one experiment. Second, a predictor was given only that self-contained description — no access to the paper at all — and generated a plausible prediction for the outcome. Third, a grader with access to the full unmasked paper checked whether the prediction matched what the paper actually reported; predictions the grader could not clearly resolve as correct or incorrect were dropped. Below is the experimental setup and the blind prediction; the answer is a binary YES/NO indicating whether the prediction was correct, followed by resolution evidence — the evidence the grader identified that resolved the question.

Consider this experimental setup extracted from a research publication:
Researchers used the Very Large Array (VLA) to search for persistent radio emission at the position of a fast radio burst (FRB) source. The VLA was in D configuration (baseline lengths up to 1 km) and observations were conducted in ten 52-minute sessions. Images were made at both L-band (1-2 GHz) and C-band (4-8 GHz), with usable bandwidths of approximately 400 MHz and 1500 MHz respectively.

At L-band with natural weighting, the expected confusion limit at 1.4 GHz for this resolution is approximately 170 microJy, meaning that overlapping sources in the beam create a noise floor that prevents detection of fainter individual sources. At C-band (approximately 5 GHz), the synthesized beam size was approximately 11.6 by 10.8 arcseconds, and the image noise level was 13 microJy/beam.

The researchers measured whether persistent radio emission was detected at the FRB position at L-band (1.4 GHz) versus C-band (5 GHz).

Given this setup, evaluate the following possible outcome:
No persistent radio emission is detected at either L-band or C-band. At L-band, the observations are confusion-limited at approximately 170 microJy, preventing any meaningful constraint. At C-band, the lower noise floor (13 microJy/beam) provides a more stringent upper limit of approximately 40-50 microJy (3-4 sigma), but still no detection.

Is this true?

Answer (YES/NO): NO